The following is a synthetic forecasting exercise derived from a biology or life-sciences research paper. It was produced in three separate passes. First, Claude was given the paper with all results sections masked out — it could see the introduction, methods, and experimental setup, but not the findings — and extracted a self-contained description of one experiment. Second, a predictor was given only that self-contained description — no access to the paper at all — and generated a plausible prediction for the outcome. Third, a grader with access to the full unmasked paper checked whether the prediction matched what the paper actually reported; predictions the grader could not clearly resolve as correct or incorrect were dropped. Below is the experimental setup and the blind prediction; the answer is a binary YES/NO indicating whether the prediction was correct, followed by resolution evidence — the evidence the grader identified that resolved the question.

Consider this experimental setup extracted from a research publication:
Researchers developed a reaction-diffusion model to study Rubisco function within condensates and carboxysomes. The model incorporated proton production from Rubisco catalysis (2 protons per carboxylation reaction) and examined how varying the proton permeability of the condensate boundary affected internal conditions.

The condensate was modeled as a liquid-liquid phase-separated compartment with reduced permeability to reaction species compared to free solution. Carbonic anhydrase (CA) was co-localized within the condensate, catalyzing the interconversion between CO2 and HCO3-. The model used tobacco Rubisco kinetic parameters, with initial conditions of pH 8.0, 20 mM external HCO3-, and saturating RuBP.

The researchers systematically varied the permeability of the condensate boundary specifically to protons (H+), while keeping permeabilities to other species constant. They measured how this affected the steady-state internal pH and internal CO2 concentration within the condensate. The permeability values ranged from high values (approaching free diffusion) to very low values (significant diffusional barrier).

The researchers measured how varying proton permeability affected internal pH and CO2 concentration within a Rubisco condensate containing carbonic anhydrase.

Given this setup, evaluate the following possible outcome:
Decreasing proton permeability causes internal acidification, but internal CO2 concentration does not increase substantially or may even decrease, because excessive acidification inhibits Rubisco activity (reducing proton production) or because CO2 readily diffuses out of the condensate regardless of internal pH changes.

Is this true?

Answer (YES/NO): NO